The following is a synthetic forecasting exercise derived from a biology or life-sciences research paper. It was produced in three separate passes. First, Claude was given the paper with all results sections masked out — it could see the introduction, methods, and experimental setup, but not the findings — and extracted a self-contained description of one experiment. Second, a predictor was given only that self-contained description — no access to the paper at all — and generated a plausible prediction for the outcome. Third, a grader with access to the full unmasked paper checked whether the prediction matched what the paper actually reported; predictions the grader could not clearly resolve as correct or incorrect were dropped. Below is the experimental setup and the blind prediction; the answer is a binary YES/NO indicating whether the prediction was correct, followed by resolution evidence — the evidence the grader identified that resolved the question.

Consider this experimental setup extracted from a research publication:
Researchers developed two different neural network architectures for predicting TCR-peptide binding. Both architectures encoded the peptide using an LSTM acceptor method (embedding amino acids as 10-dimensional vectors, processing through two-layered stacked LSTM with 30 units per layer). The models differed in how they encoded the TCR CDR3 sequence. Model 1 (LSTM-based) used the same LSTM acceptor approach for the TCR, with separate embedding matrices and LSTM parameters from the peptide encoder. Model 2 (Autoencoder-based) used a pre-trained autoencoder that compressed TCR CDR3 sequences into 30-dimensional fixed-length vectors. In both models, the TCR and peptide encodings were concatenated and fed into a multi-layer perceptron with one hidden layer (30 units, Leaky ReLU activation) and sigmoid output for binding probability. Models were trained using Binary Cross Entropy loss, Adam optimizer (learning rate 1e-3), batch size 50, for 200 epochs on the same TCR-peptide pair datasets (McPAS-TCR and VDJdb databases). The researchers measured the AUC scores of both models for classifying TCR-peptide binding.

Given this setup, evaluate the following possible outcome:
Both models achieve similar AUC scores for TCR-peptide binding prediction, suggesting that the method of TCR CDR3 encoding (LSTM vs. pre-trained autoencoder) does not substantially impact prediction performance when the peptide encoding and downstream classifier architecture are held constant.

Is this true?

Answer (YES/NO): NO